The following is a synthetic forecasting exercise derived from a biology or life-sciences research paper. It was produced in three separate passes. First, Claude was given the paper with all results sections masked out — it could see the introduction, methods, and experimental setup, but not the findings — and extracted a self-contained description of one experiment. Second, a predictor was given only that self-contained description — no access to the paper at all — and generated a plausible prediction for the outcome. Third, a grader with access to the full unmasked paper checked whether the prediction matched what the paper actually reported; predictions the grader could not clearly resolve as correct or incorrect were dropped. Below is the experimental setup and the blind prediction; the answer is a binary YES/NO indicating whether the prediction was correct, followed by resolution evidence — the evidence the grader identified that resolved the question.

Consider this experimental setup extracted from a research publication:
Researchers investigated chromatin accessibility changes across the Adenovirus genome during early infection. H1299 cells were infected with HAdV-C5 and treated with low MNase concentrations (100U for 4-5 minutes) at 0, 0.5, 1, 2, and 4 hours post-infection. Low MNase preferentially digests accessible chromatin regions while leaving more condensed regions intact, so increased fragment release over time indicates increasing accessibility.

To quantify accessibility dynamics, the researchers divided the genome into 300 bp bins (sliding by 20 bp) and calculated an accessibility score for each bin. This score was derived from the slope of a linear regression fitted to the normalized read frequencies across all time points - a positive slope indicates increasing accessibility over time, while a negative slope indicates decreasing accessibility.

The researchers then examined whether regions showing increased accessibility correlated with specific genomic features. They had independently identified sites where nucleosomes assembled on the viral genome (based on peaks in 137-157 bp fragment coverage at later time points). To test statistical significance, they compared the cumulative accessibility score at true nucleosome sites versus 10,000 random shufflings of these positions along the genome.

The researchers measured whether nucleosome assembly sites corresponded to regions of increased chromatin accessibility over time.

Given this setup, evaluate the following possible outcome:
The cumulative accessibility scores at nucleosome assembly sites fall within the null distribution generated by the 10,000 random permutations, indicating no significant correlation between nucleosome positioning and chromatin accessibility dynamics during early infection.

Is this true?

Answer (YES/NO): NO